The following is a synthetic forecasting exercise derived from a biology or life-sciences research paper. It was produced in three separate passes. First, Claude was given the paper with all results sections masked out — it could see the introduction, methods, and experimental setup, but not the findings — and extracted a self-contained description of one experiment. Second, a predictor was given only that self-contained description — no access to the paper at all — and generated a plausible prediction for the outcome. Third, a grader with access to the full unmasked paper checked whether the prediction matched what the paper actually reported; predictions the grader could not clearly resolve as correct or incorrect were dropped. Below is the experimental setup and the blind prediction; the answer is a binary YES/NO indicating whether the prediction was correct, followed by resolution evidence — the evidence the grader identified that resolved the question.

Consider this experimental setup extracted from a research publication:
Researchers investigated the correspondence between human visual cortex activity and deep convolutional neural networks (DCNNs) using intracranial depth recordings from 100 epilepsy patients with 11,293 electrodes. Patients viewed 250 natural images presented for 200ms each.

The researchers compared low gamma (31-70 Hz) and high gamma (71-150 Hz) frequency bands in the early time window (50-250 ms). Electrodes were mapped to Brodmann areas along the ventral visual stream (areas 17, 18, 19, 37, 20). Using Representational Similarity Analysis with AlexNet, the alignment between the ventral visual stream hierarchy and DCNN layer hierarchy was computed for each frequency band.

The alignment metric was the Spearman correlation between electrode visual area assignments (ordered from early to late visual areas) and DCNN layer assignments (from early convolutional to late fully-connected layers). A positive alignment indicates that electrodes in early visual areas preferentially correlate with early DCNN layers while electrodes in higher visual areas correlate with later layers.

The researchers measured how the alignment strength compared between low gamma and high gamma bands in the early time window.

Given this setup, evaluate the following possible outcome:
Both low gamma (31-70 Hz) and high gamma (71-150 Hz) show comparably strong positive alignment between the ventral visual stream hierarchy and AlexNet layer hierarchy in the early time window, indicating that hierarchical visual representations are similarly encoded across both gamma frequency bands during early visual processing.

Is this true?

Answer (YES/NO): NO